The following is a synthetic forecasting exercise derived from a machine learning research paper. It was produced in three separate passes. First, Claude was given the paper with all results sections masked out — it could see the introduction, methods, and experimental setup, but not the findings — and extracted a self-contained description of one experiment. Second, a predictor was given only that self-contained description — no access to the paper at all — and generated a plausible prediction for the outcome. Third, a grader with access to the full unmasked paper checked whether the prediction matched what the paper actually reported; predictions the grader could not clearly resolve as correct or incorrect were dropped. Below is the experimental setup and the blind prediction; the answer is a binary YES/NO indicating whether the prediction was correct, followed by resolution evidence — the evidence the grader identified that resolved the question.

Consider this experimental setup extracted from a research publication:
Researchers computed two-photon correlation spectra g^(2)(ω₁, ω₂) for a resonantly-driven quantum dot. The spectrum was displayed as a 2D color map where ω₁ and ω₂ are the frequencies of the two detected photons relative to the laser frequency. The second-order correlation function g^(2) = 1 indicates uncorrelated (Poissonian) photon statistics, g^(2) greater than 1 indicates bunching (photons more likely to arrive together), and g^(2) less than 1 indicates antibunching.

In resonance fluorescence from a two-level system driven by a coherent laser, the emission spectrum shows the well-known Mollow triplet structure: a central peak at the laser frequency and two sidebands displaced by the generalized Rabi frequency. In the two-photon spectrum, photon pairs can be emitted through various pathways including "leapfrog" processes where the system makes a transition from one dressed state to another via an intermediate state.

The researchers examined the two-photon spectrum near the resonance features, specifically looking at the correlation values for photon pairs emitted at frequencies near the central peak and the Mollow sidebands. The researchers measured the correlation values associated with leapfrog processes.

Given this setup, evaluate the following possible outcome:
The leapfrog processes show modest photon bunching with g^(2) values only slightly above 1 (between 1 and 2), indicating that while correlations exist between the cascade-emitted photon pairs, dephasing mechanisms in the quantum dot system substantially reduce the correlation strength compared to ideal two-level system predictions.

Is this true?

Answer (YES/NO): NO